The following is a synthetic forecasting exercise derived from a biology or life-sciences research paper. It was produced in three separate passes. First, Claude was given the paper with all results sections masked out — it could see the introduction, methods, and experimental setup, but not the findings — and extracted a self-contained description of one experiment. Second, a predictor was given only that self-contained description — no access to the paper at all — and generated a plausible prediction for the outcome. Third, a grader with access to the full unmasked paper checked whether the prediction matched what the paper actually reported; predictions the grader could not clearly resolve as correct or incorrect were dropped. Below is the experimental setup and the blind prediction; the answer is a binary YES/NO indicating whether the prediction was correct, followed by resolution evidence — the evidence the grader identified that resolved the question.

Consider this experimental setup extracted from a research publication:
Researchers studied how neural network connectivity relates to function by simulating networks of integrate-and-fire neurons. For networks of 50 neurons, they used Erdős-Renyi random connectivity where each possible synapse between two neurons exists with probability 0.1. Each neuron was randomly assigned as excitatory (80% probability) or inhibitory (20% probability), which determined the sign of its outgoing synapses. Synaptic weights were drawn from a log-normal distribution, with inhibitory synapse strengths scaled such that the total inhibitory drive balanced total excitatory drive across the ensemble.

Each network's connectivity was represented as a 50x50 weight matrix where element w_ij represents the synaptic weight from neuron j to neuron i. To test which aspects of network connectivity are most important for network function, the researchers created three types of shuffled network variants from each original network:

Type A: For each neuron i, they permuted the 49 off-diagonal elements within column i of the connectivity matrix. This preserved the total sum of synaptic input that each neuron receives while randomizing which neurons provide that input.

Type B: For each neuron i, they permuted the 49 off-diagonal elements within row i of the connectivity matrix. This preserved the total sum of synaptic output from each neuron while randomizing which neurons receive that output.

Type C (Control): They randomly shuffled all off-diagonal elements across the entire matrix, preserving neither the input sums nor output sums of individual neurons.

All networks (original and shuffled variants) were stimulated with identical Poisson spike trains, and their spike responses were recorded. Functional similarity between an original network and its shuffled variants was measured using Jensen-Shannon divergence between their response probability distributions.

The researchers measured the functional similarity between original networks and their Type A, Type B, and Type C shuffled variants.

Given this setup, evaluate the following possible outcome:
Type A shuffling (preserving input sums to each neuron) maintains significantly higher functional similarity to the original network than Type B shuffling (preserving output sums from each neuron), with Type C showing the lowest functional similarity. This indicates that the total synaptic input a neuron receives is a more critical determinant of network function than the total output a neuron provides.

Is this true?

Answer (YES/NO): YES